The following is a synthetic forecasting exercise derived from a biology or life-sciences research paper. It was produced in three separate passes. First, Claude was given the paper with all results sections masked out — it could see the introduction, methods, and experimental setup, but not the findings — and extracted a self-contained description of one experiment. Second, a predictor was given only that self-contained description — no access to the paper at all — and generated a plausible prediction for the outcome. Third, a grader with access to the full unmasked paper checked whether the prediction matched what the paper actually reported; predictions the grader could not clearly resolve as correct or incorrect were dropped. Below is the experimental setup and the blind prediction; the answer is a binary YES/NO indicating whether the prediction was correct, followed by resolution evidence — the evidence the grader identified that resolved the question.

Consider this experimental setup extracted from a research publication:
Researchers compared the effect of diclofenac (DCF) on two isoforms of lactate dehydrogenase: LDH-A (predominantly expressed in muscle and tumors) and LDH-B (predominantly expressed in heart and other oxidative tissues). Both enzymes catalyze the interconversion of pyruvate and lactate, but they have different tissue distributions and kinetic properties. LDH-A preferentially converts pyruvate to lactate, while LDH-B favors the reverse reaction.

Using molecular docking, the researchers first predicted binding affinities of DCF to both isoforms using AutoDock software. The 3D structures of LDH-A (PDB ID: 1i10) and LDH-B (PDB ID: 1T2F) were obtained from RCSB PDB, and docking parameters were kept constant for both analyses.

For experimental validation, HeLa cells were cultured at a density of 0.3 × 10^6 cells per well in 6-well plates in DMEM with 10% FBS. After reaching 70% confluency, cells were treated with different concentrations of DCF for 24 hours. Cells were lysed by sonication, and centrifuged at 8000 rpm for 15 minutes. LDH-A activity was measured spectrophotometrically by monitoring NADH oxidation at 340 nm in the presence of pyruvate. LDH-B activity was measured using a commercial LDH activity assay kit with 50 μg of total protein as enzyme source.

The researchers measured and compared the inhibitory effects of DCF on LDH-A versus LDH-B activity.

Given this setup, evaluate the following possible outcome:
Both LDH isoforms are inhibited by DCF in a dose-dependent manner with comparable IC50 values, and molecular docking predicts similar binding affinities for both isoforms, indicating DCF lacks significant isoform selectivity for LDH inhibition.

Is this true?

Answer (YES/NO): NO